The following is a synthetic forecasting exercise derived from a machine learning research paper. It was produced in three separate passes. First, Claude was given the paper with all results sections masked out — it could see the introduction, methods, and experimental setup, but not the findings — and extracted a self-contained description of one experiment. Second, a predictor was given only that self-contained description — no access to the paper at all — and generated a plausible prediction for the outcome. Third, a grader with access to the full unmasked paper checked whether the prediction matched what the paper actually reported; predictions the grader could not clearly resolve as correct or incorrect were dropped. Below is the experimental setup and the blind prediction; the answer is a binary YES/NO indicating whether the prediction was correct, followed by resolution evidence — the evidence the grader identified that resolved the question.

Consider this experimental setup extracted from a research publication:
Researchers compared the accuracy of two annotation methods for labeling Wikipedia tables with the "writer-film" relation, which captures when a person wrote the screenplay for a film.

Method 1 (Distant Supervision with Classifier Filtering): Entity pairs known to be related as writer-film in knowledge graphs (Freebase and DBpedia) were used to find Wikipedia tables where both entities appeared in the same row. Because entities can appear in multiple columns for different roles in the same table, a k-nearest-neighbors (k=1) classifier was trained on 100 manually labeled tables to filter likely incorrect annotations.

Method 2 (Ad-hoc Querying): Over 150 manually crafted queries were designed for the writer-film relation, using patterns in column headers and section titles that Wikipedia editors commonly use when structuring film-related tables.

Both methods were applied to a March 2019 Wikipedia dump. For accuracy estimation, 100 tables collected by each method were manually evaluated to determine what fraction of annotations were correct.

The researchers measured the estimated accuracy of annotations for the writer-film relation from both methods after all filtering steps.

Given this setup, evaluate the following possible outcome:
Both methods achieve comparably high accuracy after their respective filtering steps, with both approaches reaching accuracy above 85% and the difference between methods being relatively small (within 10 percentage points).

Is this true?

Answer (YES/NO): NO